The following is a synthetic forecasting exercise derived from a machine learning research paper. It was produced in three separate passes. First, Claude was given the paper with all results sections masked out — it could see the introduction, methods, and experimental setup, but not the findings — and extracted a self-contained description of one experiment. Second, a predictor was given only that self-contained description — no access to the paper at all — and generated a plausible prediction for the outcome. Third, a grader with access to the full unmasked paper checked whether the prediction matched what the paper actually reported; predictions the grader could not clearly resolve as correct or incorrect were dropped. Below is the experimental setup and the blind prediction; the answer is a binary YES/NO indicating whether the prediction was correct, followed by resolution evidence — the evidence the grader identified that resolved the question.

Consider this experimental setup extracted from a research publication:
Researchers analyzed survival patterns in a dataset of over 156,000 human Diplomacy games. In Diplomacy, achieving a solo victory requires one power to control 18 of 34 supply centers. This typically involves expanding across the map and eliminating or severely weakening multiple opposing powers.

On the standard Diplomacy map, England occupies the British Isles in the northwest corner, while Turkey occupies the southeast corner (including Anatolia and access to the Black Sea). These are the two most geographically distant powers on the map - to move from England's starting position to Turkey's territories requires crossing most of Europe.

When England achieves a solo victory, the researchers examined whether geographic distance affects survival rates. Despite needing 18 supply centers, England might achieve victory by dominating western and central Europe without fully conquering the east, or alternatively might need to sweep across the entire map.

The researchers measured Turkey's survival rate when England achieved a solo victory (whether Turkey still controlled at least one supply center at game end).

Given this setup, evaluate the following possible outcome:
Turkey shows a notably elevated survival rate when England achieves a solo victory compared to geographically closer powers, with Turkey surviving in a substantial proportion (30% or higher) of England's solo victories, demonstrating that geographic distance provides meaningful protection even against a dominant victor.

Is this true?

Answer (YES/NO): YES